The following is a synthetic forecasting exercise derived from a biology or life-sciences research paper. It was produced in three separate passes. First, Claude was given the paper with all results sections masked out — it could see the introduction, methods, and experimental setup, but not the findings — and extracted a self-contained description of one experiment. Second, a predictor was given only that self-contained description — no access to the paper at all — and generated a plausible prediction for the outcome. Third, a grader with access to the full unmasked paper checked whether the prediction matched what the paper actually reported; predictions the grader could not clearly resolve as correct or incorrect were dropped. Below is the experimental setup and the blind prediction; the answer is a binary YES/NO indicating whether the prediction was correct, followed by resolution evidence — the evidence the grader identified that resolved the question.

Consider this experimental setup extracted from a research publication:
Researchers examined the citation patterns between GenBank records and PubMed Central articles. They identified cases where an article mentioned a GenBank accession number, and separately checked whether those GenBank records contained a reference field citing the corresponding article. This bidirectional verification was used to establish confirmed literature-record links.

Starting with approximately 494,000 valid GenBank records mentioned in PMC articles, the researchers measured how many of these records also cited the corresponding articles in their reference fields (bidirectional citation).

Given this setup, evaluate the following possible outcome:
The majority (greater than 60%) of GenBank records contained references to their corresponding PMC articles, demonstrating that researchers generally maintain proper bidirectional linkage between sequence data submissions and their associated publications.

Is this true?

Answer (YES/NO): NO